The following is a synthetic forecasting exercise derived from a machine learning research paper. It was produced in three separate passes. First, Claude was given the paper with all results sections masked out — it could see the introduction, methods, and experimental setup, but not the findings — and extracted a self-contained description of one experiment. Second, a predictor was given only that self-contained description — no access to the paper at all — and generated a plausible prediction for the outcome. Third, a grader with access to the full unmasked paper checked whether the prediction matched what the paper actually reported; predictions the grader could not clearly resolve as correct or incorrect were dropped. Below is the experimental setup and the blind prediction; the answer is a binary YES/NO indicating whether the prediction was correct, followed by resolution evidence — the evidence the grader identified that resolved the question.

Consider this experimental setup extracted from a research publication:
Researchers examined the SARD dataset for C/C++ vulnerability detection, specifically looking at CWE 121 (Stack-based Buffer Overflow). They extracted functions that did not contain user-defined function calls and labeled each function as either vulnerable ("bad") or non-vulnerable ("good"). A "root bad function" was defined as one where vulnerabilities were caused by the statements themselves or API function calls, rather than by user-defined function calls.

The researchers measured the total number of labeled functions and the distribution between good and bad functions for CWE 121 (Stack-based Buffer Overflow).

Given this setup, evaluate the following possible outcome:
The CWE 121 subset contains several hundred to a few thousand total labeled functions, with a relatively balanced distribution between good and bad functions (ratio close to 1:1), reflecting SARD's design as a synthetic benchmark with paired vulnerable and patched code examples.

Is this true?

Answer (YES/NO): NO